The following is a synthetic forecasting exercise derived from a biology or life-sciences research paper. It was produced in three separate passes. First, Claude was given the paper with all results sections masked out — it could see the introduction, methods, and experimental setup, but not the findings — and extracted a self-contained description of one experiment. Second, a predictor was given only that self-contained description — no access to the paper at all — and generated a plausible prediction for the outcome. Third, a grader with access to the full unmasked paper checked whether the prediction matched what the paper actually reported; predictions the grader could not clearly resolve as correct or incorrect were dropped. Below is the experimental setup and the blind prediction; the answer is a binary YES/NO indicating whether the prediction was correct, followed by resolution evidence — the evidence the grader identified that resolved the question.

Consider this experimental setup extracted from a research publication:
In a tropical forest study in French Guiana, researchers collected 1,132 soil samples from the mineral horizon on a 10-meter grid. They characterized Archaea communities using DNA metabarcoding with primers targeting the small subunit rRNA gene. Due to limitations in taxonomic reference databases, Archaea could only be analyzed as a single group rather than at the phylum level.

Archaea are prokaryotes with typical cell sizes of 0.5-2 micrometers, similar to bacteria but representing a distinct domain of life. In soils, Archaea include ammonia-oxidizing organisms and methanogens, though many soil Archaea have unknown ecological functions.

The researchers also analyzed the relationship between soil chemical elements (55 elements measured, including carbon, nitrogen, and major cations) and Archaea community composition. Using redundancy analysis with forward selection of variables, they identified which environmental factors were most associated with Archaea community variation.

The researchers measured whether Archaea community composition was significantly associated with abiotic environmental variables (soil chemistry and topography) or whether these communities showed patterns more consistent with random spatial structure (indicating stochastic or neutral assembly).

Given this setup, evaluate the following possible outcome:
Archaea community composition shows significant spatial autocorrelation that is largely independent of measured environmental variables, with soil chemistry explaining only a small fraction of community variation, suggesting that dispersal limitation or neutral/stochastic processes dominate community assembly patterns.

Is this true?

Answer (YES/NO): YES